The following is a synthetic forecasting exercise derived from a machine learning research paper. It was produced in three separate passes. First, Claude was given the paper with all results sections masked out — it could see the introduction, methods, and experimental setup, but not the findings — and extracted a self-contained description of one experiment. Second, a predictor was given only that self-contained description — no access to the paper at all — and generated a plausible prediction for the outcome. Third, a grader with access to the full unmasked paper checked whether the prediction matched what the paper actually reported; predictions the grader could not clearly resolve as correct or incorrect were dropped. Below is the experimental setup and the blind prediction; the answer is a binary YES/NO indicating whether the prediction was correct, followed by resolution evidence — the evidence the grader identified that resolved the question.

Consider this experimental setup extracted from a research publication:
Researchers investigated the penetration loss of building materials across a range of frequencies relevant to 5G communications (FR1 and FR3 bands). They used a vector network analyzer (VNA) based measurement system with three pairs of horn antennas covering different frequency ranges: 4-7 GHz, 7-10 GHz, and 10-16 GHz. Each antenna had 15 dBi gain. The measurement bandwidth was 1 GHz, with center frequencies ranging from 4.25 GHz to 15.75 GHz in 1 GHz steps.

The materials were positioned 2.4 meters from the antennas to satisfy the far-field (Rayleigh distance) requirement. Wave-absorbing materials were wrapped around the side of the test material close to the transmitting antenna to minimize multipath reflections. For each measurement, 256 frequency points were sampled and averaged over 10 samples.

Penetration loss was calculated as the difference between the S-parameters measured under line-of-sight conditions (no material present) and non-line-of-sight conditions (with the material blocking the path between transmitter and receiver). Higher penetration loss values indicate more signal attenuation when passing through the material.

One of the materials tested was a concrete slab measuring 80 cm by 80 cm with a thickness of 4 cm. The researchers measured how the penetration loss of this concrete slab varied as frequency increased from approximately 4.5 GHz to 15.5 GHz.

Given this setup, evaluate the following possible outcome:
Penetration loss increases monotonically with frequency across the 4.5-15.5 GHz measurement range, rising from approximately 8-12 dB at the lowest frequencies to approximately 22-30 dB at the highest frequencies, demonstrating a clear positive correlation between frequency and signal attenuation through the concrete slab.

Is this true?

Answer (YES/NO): NO